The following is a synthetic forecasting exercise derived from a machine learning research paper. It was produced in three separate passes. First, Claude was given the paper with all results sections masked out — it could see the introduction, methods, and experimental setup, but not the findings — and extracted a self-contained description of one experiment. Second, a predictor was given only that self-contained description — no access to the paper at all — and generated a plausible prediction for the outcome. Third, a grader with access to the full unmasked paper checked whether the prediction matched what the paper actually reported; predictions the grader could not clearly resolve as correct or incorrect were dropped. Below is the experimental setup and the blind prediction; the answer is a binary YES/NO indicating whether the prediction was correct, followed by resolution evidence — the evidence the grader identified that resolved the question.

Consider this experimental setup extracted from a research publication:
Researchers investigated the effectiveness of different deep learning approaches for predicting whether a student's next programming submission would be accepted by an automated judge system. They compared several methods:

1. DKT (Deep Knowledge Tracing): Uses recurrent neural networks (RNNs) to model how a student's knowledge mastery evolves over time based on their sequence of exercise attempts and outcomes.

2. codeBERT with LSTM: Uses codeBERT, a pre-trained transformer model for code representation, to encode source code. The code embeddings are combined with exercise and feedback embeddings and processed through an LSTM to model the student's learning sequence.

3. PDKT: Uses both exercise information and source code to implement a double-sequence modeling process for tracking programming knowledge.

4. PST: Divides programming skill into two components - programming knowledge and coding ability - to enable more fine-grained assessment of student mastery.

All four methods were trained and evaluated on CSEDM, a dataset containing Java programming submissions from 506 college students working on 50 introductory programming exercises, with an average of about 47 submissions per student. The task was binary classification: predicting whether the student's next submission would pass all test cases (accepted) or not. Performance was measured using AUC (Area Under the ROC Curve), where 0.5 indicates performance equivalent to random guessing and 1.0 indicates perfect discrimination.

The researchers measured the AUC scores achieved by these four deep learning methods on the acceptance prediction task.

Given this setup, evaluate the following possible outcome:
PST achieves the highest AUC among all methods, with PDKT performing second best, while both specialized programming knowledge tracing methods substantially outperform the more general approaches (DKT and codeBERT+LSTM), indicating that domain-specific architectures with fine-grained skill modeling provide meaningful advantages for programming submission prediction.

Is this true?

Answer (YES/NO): NO